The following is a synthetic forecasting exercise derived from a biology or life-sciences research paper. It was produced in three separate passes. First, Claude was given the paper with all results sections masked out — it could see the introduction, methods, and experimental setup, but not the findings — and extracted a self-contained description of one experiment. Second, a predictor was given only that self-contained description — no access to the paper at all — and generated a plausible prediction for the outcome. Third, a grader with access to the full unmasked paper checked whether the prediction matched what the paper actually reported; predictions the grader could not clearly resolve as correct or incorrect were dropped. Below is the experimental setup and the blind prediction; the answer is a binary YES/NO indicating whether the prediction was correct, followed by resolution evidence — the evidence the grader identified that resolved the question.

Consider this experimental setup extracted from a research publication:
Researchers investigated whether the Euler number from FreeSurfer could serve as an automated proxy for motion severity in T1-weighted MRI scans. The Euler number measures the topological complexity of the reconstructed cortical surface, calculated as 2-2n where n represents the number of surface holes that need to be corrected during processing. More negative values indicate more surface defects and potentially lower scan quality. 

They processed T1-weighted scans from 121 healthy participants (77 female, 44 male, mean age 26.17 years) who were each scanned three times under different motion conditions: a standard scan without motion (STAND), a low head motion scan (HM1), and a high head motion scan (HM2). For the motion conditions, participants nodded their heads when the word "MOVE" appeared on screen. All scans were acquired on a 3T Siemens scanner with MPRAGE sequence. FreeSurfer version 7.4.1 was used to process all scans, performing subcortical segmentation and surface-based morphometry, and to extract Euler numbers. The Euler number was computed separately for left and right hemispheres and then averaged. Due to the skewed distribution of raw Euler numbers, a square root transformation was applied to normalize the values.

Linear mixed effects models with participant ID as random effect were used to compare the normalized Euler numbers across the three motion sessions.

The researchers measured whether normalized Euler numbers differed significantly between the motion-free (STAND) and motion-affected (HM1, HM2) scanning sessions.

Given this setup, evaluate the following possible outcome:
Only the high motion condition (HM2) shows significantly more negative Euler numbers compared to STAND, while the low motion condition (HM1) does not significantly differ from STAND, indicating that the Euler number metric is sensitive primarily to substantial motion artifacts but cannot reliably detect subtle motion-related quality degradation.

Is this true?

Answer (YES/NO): NO